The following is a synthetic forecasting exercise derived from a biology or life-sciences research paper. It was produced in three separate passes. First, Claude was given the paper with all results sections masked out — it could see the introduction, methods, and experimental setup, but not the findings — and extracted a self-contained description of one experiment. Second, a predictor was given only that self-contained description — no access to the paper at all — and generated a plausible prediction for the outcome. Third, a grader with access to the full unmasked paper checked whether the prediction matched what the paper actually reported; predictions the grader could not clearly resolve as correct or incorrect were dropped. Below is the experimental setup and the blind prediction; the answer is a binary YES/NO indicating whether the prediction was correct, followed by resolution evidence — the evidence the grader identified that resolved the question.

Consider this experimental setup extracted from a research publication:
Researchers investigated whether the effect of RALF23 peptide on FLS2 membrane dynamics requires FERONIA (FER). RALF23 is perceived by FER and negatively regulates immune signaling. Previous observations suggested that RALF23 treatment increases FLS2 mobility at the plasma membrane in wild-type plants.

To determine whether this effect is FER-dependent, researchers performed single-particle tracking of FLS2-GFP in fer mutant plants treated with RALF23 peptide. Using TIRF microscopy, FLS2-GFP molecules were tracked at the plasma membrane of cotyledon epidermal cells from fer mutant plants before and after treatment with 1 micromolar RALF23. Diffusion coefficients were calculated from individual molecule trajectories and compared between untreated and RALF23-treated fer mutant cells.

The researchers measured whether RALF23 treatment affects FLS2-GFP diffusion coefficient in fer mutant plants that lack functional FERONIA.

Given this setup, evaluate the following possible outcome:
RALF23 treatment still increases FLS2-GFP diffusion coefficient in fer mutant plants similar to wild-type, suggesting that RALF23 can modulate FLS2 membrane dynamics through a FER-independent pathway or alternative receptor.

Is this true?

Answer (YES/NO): NO